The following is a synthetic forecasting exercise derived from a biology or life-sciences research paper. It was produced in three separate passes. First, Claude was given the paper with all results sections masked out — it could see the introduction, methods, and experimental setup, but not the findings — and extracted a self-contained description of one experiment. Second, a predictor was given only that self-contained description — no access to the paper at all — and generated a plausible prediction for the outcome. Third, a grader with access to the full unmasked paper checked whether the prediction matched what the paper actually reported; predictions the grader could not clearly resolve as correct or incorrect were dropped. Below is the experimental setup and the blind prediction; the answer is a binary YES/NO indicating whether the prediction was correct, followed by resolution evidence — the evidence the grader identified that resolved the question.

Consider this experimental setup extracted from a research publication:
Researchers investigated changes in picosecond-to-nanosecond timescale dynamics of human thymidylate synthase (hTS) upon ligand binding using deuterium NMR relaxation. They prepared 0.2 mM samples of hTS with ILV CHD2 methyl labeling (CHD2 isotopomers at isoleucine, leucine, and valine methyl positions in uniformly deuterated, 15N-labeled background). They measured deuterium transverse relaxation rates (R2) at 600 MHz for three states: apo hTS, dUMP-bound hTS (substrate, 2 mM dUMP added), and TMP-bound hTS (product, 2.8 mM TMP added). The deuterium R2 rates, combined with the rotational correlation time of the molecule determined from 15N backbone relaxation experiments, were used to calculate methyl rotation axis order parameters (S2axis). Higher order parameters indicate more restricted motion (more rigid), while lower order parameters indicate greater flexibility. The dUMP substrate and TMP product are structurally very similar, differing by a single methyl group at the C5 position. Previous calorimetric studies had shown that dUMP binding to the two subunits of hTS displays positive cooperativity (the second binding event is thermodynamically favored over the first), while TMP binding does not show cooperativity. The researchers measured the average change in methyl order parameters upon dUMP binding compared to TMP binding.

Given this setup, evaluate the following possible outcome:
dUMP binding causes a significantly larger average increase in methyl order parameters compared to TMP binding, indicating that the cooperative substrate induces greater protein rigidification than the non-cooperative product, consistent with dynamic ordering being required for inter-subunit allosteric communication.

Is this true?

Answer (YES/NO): YES